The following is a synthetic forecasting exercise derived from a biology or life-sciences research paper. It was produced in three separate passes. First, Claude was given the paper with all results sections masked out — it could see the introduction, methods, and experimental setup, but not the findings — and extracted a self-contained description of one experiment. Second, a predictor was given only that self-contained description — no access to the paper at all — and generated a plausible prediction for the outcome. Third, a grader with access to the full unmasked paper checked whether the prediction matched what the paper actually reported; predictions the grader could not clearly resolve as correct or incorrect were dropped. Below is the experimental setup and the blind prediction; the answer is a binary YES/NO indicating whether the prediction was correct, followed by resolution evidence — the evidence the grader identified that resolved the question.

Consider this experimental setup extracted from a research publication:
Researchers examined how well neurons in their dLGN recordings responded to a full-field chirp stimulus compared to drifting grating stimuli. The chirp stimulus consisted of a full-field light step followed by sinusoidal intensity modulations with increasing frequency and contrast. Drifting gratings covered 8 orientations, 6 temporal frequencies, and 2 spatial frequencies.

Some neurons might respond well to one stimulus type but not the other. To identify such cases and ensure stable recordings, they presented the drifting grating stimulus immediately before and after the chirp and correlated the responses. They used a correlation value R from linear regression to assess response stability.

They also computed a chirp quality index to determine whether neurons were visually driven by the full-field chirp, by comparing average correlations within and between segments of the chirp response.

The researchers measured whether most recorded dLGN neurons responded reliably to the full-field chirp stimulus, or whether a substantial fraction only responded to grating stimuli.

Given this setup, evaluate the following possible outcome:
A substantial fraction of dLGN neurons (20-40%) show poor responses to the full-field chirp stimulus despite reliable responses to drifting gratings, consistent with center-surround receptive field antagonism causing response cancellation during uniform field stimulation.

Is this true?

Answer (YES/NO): NO